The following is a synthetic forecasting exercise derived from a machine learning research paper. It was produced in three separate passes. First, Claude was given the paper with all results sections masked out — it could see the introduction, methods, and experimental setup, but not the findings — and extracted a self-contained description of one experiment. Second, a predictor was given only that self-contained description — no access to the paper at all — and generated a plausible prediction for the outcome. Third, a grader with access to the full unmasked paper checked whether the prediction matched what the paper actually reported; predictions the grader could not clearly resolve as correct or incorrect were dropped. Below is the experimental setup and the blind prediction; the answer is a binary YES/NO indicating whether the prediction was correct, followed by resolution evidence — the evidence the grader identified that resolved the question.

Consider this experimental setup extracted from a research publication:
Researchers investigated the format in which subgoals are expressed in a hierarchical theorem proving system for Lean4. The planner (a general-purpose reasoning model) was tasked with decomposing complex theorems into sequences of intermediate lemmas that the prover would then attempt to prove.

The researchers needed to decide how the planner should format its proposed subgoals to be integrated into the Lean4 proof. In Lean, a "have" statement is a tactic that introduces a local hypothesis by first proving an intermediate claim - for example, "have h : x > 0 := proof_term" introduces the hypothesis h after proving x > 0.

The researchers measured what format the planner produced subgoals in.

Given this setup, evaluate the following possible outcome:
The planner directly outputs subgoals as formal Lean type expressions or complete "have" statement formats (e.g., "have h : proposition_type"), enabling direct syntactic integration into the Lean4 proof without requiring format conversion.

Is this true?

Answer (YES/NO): YES